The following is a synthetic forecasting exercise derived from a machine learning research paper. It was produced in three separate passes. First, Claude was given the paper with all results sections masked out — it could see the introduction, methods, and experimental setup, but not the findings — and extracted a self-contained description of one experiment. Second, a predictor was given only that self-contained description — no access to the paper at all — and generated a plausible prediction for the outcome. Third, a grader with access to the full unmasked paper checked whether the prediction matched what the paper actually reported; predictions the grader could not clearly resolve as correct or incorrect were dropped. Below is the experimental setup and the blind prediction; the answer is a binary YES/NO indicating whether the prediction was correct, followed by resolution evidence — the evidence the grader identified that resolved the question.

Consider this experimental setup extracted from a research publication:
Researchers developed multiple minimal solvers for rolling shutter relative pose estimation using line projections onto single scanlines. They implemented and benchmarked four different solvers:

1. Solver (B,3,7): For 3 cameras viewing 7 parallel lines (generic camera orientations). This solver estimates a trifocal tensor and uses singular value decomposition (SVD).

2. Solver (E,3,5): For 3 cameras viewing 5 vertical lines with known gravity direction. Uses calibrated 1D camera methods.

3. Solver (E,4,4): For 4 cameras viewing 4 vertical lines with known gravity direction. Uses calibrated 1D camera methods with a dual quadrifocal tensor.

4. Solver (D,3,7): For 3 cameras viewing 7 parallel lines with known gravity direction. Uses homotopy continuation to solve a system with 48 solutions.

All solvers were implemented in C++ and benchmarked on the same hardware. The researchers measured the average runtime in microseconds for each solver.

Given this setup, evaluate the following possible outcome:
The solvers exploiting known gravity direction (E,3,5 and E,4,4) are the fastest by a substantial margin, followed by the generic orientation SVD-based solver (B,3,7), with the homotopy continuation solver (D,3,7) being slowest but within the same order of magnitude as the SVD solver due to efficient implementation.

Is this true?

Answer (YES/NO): NO